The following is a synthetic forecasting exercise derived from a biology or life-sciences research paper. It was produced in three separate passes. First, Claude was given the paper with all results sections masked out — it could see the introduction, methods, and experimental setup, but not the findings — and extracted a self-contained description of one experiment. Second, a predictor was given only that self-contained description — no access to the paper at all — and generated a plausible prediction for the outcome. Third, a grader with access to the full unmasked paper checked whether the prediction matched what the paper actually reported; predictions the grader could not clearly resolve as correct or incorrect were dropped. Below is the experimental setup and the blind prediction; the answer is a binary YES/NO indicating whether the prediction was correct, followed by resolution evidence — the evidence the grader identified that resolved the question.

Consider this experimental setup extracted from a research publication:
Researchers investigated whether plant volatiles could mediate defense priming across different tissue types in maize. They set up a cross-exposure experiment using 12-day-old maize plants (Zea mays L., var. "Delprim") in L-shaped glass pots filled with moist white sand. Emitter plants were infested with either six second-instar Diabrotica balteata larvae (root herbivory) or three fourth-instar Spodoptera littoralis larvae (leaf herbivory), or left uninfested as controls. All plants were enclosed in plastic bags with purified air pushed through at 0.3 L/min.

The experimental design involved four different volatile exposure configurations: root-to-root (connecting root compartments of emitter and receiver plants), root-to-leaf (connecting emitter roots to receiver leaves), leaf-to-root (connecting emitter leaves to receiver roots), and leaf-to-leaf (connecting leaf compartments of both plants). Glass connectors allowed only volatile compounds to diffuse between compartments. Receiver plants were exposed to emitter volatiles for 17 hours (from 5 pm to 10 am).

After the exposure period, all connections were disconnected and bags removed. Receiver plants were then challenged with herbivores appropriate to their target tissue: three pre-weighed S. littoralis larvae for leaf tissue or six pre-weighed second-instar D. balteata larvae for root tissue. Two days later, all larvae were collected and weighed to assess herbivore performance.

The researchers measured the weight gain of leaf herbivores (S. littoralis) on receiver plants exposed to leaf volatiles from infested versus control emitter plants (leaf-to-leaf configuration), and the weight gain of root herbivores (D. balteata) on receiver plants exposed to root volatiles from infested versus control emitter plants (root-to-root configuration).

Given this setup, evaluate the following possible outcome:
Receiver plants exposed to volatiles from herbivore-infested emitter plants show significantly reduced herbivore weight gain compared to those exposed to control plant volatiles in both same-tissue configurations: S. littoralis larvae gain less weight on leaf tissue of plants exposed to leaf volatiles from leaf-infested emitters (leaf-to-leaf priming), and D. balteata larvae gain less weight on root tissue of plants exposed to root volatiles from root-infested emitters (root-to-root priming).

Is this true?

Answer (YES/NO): NO